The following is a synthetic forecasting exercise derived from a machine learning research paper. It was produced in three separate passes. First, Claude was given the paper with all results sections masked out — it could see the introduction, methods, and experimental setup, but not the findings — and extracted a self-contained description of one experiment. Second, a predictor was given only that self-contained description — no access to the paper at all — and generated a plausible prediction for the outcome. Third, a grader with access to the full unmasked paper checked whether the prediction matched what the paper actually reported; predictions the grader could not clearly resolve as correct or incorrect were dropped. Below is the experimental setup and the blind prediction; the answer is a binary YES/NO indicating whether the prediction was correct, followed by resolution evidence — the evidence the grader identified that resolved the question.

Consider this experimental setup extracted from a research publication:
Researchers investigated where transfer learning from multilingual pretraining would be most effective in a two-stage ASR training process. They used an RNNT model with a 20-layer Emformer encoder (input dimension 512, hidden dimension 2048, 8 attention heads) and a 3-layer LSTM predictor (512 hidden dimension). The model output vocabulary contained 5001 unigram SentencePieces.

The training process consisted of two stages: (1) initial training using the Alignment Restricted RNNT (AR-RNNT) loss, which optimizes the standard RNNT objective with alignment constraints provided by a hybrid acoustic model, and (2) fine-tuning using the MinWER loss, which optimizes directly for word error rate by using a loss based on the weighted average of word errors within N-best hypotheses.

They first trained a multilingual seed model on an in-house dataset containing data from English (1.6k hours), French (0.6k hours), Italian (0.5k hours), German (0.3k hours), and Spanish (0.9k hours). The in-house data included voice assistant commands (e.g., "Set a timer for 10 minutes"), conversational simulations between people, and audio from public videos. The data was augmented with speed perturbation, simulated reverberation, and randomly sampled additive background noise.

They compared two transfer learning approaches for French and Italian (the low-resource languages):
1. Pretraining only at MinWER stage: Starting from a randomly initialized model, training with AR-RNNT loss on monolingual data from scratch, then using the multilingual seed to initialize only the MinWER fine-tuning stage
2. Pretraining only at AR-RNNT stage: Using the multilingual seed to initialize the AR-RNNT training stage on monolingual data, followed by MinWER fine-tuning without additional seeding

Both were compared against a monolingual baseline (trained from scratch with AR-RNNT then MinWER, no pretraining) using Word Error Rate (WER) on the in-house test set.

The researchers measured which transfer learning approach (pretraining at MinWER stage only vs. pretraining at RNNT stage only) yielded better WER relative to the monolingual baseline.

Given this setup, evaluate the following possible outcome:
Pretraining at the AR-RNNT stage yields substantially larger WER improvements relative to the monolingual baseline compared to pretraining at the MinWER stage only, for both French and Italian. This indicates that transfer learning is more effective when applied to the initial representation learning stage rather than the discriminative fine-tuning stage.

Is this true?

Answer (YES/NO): YES